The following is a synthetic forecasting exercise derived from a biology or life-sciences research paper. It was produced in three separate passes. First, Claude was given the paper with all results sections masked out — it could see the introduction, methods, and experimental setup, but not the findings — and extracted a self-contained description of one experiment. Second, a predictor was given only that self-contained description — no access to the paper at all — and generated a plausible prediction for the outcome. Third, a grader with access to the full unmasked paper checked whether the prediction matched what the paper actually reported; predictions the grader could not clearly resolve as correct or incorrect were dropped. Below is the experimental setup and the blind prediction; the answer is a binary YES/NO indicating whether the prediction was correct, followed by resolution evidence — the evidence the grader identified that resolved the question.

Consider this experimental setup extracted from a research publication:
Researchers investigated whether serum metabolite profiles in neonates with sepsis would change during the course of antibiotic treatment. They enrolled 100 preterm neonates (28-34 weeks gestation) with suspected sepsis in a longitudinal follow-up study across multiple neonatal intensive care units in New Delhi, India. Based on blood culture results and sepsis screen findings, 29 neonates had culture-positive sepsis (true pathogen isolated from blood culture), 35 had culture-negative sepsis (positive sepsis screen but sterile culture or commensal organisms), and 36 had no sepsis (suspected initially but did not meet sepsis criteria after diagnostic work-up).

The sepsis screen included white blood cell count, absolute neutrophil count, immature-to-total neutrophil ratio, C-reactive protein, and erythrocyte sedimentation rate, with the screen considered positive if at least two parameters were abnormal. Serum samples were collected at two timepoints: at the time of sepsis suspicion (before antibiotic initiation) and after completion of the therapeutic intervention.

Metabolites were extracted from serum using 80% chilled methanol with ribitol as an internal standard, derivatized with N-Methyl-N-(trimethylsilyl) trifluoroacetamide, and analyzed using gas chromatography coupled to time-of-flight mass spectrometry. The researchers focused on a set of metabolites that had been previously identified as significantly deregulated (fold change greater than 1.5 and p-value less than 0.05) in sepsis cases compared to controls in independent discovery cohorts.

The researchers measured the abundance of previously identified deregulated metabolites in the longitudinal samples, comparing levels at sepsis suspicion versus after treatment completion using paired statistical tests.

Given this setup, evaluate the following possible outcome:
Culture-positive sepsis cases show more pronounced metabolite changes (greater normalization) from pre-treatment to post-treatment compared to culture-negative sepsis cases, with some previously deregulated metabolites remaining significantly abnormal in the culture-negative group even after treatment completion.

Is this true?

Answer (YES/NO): NO